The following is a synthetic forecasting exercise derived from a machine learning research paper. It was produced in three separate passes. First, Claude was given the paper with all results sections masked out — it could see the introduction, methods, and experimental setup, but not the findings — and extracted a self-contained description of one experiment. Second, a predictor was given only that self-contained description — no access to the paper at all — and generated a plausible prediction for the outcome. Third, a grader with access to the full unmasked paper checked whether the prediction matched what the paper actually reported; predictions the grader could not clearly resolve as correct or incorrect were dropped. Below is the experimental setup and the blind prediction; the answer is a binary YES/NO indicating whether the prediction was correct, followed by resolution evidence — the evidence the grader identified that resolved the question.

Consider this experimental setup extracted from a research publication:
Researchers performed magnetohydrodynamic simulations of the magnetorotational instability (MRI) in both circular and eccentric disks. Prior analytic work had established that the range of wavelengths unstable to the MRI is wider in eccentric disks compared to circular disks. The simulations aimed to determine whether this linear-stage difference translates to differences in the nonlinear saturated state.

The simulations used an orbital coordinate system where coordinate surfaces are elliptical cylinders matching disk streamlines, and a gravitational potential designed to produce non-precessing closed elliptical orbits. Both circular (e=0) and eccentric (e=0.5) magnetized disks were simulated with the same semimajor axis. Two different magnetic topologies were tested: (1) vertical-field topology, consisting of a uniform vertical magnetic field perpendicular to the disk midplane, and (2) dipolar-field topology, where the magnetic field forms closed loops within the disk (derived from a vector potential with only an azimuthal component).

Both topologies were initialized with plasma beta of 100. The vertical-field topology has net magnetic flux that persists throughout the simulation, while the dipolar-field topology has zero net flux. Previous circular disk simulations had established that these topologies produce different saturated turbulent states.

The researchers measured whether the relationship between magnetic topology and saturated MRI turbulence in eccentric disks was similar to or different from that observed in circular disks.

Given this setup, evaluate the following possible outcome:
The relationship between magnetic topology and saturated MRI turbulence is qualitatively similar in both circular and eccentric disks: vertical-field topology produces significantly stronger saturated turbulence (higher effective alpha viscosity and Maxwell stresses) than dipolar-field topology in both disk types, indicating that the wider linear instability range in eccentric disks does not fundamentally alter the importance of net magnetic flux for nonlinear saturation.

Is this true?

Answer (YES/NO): YES